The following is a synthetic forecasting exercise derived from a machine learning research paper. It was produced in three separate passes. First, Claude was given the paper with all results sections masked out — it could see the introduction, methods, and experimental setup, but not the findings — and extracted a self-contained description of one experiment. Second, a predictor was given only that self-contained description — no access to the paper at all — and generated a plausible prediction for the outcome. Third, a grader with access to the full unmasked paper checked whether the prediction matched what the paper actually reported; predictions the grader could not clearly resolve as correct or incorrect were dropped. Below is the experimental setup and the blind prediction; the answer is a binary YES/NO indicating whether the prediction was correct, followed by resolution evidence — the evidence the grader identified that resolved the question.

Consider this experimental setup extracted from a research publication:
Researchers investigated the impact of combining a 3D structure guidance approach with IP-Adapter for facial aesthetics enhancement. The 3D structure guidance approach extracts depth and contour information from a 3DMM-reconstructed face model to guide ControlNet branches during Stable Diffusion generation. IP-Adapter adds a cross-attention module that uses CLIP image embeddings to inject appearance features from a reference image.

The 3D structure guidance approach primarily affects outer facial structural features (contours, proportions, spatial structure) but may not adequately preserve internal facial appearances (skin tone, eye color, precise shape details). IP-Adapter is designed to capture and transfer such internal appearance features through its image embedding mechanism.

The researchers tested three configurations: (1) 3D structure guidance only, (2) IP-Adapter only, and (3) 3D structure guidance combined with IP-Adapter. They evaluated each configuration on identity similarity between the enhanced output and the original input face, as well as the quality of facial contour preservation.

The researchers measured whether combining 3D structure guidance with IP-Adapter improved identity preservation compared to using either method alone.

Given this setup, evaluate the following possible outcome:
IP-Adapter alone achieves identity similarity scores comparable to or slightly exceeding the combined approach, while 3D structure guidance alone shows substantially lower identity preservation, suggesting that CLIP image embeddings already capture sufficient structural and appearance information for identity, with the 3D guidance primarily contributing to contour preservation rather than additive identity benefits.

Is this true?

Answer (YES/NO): NO